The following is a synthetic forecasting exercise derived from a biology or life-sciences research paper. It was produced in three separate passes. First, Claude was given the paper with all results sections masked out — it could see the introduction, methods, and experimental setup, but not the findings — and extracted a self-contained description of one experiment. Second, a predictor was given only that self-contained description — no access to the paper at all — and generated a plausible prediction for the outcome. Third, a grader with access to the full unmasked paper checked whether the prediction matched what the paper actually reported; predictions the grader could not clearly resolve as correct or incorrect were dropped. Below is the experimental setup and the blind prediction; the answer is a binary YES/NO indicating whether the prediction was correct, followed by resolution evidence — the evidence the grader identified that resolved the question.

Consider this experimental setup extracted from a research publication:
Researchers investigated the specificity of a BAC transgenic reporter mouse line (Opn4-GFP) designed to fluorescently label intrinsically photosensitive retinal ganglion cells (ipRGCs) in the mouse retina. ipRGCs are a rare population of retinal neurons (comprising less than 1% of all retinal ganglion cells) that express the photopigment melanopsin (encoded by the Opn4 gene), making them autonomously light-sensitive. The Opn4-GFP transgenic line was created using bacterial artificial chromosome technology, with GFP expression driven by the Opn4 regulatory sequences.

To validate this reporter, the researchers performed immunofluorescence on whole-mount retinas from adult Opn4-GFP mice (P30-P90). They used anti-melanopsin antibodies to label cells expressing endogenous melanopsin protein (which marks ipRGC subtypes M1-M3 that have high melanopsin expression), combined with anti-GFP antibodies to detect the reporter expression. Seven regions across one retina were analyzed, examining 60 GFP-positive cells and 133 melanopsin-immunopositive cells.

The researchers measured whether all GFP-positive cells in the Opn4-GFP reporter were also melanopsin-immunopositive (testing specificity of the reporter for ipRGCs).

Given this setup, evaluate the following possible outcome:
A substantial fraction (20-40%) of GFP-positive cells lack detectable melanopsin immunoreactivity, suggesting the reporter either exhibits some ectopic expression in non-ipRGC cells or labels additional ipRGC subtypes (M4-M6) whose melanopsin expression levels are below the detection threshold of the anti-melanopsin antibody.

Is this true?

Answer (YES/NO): NO